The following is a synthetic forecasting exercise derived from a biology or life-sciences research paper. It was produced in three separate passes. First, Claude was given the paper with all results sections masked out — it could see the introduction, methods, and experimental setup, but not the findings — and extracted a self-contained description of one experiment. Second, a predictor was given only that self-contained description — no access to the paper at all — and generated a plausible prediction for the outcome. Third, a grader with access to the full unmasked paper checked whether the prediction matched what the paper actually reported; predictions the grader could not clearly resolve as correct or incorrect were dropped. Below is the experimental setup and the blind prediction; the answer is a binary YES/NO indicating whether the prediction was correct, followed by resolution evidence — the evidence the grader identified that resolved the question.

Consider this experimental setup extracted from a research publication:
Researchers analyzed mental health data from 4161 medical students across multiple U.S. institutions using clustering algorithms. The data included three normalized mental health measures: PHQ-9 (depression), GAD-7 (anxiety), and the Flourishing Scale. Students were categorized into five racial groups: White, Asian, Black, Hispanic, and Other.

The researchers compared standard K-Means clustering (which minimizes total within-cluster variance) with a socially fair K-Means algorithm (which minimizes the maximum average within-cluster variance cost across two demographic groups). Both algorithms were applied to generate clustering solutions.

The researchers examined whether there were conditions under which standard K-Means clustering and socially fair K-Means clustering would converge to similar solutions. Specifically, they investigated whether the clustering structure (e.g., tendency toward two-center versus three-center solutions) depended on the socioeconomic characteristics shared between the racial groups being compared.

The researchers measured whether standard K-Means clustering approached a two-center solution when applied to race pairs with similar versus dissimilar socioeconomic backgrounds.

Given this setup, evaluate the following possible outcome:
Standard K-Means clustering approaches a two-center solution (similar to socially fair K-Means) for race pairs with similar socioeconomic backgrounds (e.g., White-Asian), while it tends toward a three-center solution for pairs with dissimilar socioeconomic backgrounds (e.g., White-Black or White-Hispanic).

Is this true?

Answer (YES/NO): YES